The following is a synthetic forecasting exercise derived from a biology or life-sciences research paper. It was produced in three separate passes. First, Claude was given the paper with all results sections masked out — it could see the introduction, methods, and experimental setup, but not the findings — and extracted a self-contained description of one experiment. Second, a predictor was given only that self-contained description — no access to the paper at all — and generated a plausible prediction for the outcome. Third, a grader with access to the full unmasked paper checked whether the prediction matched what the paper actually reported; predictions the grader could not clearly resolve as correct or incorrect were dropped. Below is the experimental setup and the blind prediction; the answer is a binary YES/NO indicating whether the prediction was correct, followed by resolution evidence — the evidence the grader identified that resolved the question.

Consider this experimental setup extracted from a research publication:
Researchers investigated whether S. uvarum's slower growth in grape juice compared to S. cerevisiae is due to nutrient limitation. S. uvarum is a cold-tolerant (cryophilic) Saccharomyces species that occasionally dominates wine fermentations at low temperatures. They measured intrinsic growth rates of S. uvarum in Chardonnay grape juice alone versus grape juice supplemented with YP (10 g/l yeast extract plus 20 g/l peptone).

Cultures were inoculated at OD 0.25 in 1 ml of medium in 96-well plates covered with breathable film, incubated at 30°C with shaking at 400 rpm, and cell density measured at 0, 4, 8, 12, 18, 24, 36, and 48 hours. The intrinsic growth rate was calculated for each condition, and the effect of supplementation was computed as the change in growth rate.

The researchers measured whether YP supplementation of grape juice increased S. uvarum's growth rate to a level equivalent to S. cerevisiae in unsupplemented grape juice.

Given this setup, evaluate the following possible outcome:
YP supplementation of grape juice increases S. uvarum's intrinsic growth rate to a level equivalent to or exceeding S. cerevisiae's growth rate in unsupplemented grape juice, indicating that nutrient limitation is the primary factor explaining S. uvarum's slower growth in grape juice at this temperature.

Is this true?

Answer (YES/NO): YES